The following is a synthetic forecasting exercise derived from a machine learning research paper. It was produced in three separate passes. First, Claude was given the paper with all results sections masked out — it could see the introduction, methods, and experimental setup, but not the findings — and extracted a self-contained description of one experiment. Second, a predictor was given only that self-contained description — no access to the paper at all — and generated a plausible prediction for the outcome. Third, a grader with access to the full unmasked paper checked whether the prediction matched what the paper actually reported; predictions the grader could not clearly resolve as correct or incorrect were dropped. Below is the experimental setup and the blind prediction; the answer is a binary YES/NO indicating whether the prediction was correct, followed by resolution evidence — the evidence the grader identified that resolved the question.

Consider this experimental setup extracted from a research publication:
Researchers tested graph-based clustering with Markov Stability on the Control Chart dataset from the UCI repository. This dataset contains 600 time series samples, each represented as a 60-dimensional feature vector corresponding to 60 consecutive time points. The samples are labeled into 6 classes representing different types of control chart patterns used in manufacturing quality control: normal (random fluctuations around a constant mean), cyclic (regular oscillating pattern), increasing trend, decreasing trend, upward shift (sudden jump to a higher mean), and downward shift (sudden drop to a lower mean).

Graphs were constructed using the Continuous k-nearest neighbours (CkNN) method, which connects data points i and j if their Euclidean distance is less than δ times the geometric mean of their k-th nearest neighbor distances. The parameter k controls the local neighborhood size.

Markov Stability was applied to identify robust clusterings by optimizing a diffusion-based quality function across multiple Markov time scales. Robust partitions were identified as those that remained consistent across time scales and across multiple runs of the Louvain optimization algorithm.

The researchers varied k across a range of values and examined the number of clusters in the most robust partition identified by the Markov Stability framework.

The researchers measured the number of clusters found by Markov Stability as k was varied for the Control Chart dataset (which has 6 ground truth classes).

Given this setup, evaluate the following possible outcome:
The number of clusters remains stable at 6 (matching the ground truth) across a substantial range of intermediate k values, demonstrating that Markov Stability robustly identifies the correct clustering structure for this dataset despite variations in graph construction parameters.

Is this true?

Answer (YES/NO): NO